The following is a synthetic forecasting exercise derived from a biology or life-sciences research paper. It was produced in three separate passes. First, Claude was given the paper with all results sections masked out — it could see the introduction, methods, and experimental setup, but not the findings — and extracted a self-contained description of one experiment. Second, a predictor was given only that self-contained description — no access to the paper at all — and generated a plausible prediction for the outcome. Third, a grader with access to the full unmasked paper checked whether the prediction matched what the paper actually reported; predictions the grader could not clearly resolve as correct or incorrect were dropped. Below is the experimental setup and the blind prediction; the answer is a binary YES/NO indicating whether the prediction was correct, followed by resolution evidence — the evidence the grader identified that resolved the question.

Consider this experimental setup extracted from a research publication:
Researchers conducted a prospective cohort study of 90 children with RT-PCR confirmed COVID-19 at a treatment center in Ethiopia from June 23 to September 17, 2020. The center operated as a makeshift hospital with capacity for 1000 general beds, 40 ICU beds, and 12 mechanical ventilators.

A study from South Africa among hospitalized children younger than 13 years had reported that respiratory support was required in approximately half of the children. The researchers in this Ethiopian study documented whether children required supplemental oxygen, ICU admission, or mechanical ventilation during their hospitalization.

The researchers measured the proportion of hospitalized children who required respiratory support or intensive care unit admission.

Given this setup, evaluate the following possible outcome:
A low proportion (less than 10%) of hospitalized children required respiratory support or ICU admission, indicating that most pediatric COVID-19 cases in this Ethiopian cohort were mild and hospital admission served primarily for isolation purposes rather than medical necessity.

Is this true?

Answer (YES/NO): YES